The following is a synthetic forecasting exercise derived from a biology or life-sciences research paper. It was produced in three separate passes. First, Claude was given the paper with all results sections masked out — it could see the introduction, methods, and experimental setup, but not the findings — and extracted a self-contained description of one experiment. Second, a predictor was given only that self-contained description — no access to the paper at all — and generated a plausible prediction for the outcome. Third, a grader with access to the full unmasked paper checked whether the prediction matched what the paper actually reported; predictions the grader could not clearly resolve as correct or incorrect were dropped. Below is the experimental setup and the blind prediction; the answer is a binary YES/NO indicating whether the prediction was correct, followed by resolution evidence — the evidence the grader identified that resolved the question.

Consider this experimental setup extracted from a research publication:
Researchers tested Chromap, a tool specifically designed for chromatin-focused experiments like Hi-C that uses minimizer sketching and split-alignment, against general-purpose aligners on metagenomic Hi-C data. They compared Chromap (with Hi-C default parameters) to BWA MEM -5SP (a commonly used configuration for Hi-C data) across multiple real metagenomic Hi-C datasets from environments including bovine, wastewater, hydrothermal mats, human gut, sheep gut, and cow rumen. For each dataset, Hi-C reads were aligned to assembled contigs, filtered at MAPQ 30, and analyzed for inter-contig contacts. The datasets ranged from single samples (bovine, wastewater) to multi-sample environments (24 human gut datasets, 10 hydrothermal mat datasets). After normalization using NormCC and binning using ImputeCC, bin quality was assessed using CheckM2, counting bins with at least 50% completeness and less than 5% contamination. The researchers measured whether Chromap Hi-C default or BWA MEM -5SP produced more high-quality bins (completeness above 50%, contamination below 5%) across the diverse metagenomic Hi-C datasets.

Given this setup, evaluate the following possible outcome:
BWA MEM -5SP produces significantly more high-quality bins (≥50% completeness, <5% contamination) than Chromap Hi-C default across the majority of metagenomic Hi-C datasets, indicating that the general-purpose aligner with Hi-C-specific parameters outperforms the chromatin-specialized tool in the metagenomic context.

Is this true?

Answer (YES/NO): YES